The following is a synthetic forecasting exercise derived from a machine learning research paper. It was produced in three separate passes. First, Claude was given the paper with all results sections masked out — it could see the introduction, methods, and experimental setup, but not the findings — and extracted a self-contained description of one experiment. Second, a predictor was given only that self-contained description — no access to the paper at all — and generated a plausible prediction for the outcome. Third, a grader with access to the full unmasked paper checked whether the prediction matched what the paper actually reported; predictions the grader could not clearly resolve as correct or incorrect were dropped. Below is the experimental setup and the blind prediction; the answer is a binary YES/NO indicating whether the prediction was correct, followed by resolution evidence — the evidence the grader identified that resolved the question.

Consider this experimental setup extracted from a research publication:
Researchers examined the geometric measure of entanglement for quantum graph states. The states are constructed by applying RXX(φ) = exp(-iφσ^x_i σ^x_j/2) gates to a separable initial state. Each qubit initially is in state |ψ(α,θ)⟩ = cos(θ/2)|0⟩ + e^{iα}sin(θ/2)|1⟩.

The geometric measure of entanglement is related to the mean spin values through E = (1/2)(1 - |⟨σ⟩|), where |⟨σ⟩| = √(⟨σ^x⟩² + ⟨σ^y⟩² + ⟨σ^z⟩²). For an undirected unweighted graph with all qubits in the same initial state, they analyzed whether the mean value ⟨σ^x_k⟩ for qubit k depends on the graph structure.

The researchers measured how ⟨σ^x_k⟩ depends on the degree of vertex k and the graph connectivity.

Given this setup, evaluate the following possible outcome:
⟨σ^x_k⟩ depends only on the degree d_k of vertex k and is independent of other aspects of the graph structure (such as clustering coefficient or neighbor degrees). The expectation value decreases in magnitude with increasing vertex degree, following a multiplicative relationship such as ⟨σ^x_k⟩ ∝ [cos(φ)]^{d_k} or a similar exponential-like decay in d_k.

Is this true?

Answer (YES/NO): NO